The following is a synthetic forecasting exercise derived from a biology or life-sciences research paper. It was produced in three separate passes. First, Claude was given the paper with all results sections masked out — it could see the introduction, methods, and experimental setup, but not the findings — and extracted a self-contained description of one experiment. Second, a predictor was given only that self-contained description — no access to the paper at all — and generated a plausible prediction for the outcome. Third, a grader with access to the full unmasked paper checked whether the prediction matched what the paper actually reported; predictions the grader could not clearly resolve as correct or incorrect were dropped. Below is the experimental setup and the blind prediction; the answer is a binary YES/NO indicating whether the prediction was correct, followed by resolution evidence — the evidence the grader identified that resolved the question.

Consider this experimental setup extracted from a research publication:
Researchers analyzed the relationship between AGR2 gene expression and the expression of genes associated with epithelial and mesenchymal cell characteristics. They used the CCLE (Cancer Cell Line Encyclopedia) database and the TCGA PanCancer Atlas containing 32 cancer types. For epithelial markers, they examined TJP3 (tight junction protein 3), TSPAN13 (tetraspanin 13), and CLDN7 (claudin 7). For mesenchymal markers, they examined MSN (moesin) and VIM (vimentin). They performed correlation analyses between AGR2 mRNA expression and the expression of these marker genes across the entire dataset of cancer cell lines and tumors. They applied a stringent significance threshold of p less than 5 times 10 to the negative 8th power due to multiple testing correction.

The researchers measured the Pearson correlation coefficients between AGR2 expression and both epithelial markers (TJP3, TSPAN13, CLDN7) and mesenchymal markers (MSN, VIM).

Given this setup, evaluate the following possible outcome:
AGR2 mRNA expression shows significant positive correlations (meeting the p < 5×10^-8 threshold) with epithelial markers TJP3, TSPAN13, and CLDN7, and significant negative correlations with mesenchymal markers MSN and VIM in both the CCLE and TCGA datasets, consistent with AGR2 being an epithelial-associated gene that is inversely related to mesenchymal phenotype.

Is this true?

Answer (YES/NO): YES